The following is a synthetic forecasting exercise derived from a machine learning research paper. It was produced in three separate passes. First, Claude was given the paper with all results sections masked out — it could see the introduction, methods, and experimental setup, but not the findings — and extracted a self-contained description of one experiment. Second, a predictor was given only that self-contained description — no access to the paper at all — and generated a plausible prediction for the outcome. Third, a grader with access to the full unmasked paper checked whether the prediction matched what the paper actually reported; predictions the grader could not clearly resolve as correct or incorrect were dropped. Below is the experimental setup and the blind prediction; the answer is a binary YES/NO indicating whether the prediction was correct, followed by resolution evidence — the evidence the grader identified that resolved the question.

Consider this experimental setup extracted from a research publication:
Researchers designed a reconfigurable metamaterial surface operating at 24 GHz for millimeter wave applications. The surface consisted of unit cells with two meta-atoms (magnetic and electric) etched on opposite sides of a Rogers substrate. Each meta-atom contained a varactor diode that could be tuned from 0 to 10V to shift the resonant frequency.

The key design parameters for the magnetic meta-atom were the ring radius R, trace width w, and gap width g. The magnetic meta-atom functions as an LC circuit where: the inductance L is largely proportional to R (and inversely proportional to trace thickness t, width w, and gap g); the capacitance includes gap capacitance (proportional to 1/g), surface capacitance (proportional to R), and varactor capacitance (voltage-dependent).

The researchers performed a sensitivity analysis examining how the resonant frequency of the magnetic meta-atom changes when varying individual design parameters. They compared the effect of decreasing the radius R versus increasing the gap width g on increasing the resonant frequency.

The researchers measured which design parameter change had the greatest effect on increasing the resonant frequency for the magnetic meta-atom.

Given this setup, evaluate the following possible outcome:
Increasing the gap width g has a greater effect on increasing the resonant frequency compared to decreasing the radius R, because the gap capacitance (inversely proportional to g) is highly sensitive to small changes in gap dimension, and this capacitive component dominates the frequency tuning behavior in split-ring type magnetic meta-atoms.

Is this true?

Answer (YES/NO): NO